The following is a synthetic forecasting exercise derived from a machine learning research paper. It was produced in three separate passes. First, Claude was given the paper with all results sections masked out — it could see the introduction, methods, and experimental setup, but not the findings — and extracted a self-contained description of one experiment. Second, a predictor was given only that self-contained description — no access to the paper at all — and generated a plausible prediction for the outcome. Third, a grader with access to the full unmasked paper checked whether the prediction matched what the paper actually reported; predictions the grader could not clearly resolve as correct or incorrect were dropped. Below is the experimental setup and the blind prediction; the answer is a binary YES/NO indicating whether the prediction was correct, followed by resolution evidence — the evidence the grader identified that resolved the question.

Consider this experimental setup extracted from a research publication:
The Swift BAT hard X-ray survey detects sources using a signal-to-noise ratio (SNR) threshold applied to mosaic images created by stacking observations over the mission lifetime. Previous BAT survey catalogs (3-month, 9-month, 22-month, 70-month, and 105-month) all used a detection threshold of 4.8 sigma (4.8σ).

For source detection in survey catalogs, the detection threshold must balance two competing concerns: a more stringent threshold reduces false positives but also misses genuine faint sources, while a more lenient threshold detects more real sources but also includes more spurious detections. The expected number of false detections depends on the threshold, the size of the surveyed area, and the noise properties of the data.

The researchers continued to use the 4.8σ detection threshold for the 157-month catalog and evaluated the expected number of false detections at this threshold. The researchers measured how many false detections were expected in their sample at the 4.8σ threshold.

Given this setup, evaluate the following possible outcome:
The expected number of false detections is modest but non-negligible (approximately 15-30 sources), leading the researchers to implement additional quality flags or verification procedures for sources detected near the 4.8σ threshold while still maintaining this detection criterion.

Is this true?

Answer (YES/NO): NO